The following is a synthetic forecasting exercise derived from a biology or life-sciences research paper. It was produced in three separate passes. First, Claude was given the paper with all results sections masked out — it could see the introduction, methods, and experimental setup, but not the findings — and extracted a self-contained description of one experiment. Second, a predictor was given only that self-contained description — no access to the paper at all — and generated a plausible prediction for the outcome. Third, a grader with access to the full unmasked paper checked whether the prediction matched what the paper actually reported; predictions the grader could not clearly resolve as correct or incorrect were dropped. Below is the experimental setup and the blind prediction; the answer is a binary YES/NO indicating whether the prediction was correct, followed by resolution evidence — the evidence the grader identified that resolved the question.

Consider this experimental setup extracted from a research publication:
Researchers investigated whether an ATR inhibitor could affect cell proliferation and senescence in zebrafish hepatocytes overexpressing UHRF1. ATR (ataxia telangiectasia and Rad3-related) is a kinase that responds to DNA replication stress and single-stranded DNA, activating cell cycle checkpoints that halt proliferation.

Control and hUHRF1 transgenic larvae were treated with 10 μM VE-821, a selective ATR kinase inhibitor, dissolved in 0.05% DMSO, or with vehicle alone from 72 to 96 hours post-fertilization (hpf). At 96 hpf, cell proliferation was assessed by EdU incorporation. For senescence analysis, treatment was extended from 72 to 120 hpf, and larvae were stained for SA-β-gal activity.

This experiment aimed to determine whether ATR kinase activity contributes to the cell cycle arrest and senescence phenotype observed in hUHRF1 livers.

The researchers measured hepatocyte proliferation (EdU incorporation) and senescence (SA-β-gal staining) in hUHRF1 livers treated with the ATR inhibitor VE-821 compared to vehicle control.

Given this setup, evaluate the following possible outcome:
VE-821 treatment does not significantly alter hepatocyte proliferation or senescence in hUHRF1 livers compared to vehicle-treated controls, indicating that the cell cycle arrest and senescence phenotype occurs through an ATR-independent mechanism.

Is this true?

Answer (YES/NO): YES